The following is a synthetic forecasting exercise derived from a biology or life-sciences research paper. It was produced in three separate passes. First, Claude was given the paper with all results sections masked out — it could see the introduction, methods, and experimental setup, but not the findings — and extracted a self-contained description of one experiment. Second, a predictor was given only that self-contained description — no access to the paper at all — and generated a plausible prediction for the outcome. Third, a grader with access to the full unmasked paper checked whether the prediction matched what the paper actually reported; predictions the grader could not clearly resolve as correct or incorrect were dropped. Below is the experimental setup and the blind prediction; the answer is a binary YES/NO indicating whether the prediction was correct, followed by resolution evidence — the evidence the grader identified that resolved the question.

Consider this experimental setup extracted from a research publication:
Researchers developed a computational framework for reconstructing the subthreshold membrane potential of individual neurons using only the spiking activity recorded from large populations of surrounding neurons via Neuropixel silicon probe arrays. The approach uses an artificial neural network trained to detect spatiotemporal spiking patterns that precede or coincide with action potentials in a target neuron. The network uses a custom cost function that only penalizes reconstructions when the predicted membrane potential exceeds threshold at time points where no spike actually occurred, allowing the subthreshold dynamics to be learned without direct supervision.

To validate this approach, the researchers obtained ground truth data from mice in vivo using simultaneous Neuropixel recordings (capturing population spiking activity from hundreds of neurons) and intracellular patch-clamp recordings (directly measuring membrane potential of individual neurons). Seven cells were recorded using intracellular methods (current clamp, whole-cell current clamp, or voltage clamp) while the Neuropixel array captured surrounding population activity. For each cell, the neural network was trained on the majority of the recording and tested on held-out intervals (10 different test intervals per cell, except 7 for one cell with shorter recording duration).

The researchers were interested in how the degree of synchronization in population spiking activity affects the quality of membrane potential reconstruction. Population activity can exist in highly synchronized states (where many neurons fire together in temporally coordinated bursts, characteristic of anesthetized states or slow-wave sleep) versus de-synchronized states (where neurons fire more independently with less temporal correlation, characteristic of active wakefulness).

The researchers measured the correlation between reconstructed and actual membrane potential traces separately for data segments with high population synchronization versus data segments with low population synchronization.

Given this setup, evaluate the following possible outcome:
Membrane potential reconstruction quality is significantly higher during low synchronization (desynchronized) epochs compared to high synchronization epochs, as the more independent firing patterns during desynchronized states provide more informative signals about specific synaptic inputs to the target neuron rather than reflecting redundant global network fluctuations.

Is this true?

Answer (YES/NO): YES